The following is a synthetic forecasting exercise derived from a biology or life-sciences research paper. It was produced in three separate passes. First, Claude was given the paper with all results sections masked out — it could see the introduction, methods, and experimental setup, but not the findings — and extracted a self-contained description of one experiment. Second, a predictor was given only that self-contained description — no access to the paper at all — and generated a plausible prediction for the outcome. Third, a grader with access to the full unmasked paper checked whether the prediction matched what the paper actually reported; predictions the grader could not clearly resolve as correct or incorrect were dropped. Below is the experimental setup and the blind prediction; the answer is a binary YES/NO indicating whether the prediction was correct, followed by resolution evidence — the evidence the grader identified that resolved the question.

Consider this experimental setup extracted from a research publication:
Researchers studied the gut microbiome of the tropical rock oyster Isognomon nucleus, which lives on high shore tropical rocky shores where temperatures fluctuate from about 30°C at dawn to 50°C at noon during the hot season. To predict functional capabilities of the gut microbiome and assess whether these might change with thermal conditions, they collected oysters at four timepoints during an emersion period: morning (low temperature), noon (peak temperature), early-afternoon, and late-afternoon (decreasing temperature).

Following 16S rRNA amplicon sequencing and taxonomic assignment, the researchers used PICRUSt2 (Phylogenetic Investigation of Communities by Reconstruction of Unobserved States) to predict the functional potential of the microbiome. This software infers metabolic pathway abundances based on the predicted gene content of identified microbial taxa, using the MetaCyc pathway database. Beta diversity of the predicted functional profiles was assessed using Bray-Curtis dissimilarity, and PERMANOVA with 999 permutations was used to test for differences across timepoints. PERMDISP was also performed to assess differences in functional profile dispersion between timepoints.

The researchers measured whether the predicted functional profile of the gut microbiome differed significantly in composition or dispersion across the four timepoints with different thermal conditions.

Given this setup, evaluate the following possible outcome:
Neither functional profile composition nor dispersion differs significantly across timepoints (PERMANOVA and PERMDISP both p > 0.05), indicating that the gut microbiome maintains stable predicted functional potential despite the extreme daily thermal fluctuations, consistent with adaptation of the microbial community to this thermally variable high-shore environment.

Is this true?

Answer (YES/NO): NO